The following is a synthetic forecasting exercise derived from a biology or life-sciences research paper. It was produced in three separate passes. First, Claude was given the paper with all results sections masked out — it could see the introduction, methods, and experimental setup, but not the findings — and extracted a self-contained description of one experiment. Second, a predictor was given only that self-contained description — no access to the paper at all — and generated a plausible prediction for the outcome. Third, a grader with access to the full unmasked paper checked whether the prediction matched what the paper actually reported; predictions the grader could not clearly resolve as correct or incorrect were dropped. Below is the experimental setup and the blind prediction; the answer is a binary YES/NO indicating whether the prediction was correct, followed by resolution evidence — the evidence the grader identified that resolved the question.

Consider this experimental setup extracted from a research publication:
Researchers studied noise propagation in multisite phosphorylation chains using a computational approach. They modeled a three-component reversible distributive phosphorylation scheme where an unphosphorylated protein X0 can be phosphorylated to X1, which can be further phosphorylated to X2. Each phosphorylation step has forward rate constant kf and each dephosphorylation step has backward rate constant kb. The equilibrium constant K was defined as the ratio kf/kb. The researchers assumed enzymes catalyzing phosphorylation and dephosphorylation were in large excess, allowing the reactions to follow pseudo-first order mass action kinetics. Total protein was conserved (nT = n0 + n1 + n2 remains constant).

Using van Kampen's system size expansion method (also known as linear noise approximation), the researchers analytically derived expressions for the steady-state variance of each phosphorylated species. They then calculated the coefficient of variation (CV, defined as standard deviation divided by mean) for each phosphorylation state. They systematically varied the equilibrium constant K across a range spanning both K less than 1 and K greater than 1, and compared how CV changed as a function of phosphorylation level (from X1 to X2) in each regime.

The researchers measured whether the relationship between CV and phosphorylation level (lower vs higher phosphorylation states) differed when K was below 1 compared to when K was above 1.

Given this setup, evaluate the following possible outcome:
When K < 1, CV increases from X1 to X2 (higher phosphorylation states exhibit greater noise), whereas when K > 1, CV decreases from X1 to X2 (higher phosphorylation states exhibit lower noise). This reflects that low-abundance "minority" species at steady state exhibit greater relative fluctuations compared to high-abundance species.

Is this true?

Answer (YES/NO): YES